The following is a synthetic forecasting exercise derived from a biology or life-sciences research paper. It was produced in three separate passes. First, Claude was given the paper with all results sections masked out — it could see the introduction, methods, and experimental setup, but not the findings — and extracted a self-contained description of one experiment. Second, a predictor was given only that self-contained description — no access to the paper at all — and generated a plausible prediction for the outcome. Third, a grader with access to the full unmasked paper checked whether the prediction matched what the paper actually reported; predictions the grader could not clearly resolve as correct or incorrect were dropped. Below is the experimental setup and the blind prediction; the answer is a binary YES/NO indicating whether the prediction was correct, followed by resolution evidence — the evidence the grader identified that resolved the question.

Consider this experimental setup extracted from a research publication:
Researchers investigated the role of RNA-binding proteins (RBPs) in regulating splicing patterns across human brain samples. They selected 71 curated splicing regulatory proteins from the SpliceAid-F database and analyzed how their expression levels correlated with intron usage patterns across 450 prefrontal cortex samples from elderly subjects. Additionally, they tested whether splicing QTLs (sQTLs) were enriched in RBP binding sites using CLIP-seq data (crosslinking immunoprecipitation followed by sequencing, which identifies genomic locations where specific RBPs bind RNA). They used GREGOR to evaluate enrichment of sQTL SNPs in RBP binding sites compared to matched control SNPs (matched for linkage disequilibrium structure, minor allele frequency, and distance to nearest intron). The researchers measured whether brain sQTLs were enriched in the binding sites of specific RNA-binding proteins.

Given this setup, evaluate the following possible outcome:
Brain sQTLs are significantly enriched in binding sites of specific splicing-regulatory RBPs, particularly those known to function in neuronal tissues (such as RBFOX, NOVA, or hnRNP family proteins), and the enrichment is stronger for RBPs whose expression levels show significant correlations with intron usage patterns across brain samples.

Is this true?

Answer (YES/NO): NO